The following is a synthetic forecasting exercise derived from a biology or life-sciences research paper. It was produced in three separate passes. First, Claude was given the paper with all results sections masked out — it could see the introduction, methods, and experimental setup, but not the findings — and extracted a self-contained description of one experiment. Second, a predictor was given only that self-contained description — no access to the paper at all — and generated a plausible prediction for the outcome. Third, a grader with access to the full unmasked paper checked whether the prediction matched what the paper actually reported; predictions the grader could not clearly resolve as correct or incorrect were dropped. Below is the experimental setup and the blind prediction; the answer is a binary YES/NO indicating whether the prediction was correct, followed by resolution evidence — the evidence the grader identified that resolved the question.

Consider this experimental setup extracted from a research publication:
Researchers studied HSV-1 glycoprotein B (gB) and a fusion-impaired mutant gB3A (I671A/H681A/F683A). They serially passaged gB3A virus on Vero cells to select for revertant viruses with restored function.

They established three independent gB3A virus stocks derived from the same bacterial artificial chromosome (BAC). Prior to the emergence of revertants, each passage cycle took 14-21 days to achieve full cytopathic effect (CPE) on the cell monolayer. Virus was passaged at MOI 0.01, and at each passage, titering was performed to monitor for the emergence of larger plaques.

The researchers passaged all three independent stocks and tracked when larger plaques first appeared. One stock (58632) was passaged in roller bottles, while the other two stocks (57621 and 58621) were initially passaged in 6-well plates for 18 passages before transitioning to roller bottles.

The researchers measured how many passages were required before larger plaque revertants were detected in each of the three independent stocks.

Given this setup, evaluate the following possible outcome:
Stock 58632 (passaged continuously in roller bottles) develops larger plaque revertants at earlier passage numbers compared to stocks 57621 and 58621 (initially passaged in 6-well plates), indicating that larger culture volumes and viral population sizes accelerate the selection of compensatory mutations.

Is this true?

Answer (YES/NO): YES